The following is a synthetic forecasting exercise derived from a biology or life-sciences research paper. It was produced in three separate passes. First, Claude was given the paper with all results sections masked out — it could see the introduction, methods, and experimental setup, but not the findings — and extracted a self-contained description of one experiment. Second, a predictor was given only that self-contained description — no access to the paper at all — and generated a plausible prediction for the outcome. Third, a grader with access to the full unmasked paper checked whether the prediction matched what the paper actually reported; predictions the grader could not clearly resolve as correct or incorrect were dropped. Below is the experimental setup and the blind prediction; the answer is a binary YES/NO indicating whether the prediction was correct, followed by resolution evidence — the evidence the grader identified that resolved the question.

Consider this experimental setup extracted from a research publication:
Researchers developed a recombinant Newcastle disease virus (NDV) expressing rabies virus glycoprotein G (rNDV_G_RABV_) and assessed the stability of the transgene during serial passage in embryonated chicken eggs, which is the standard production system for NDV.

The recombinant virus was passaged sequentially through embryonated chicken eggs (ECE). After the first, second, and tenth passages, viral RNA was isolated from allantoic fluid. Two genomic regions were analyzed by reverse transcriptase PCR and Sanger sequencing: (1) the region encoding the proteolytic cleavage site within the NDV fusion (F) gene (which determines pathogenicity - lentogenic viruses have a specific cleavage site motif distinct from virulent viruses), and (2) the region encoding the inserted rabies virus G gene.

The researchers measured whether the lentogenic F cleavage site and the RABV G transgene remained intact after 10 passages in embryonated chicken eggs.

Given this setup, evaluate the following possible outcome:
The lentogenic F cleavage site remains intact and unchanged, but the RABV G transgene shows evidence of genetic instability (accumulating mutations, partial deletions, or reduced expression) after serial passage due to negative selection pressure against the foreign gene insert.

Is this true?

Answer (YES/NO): NO